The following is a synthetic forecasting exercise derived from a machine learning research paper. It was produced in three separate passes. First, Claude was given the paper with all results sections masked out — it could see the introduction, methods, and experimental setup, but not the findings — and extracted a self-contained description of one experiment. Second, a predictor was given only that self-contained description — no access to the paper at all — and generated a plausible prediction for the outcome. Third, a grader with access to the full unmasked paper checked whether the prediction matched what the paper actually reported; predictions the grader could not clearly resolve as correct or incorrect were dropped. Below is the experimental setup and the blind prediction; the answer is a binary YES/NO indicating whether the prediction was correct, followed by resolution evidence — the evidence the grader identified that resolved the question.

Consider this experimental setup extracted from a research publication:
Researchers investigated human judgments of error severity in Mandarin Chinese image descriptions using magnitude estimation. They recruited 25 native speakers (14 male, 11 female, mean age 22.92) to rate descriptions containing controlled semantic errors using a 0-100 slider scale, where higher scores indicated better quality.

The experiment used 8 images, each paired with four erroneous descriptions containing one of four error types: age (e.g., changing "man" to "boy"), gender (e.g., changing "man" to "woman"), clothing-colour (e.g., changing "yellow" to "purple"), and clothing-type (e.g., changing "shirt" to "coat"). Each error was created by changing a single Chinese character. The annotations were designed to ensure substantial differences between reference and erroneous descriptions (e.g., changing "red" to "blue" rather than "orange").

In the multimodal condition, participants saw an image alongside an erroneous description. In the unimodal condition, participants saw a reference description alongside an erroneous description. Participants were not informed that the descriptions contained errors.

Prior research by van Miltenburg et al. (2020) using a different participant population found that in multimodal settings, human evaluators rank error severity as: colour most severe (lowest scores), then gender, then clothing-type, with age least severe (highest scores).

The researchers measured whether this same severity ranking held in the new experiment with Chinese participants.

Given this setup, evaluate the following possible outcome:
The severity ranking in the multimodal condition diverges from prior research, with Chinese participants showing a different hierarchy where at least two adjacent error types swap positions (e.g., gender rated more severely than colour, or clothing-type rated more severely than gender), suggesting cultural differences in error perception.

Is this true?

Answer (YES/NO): NO